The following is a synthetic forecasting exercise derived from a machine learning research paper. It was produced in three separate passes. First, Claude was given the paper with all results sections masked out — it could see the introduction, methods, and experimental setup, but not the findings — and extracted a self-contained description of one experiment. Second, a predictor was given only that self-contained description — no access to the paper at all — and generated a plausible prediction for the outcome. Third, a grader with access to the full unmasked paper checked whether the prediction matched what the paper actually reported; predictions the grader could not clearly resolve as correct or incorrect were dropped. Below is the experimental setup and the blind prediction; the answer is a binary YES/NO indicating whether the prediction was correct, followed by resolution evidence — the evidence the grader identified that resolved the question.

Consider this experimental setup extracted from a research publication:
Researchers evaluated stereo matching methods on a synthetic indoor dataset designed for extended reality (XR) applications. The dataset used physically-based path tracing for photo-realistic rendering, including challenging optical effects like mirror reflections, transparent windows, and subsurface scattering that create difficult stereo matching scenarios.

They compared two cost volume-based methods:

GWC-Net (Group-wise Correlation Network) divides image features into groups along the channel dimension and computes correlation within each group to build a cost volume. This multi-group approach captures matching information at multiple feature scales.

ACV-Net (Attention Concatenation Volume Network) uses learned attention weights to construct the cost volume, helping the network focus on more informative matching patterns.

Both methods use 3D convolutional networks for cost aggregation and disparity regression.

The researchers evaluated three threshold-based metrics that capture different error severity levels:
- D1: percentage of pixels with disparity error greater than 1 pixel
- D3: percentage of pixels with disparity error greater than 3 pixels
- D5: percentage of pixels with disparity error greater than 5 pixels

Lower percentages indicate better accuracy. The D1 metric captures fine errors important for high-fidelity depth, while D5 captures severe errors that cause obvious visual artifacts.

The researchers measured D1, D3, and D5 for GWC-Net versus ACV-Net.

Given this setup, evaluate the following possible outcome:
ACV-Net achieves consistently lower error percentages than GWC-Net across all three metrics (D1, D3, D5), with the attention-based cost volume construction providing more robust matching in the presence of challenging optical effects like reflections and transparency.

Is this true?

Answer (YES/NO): YES